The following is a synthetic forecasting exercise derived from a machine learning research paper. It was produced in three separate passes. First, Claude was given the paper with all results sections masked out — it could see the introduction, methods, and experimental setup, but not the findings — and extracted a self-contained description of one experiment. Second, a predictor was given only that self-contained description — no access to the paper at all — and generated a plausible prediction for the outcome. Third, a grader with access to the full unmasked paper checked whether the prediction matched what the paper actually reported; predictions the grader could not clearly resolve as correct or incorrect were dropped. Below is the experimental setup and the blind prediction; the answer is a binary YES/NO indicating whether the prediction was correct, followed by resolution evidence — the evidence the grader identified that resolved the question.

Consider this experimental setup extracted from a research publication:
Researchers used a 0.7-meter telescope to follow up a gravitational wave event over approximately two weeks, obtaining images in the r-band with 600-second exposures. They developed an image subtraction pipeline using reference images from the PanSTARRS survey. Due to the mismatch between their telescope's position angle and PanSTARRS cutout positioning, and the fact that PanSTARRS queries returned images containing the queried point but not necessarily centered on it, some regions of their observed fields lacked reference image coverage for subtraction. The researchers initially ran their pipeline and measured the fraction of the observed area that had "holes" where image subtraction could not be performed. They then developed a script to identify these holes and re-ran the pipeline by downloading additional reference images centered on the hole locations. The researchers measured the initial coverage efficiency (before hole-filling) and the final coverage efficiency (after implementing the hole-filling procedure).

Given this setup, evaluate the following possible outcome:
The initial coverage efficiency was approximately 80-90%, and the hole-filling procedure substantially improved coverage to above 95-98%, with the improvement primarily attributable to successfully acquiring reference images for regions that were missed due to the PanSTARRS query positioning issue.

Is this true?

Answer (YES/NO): NO